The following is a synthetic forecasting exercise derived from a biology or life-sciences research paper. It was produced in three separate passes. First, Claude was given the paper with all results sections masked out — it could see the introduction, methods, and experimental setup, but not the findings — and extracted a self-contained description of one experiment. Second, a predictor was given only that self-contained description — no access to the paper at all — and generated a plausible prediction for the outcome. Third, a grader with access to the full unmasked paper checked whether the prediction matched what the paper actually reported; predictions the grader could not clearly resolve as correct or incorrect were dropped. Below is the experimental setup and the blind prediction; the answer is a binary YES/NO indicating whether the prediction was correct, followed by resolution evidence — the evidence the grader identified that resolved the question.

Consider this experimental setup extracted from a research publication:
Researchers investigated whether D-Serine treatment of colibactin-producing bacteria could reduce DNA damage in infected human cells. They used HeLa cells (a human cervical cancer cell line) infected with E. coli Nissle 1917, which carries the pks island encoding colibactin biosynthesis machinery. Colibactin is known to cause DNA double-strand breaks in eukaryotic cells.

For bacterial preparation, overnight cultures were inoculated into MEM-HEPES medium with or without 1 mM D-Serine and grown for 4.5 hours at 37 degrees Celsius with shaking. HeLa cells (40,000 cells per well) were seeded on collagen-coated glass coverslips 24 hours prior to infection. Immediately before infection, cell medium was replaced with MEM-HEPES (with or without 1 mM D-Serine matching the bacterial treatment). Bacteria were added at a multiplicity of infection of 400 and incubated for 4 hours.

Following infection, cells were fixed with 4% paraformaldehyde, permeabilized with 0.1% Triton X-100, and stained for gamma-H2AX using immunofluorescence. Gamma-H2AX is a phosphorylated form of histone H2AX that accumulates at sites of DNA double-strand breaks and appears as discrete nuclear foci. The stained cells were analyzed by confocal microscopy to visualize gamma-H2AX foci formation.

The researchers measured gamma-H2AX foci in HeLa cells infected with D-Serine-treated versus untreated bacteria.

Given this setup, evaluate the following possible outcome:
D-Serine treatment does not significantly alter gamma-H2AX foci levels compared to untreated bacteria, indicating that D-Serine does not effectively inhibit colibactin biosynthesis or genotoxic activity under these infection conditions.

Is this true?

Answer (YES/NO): NO